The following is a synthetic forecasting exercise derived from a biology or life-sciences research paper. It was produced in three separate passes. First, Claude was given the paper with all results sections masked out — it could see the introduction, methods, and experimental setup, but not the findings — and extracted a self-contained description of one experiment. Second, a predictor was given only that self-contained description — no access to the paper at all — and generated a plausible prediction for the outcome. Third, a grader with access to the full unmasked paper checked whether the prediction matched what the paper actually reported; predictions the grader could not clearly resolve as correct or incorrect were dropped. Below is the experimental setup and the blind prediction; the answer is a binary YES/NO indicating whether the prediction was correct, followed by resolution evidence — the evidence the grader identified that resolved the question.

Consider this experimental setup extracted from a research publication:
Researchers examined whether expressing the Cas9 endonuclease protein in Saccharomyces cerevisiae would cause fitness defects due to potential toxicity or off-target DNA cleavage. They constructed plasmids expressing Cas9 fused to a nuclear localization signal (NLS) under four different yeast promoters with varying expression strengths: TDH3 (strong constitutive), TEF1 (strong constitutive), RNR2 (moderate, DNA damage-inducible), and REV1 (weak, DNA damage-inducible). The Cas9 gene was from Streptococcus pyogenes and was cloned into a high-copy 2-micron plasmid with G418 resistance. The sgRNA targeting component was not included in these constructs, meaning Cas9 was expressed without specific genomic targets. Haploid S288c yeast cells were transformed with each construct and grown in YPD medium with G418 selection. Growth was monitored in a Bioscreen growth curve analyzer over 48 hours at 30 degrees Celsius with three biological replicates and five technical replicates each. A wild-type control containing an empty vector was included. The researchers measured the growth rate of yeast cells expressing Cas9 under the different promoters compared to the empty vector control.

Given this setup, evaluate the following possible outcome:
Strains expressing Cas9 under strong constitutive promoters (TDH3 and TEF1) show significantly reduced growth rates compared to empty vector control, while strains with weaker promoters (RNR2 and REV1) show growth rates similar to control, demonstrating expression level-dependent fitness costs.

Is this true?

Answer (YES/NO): YES